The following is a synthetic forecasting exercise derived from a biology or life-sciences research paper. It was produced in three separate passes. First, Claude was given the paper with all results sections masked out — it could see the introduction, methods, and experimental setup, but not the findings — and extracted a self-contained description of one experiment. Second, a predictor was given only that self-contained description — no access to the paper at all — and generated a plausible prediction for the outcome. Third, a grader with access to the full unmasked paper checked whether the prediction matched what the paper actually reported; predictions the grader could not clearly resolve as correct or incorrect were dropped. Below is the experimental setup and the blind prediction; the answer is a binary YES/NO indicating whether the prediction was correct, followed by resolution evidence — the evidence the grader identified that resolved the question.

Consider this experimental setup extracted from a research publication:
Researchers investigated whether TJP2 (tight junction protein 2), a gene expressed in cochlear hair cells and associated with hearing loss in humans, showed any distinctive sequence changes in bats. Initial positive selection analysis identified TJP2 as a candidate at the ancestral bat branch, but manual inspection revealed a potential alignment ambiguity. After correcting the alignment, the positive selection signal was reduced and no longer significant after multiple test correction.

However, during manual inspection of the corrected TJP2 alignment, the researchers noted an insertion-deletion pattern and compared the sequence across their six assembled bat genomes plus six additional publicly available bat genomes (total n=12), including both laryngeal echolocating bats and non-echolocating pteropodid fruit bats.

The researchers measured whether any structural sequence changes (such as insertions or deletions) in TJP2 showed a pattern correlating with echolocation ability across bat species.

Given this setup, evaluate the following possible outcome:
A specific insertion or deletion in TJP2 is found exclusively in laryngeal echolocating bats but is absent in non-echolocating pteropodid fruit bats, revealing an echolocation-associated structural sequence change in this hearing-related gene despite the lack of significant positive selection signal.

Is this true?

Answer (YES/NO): YES